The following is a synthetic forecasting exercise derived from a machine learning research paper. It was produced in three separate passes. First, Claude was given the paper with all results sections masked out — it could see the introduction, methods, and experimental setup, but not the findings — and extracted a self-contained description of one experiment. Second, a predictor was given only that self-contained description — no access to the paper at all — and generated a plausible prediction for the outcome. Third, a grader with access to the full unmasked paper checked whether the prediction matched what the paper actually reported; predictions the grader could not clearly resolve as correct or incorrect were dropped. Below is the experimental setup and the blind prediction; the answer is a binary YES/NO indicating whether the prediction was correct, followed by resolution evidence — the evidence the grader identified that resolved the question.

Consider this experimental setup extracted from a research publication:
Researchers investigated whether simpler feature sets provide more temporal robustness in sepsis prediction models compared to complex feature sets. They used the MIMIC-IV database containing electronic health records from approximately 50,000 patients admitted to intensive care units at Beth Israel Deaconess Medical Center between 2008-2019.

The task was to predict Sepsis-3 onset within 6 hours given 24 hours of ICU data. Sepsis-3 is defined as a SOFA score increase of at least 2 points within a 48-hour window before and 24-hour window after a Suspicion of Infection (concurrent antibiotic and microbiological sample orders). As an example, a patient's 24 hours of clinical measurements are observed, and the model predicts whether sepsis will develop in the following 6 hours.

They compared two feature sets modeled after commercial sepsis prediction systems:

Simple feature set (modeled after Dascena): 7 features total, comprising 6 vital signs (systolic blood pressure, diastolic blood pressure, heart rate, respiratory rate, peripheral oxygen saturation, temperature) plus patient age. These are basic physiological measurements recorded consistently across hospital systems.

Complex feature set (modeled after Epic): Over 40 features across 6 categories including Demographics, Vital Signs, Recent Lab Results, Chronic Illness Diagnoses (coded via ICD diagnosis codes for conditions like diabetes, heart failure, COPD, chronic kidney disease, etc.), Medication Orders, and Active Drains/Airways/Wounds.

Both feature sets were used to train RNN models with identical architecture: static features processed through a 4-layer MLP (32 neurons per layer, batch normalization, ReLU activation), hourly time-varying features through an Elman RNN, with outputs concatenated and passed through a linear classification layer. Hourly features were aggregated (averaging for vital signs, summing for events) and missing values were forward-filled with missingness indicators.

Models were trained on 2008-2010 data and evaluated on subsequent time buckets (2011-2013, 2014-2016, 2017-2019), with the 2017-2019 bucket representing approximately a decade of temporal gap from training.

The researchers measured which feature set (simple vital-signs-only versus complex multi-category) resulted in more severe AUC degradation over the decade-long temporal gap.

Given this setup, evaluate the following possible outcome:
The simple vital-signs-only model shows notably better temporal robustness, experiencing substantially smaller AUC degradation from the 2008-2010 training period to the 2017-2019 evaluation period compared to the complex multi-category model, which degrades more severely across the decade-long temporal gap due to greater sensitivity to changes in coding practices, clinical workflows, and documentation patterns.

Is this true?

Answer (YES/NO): YES